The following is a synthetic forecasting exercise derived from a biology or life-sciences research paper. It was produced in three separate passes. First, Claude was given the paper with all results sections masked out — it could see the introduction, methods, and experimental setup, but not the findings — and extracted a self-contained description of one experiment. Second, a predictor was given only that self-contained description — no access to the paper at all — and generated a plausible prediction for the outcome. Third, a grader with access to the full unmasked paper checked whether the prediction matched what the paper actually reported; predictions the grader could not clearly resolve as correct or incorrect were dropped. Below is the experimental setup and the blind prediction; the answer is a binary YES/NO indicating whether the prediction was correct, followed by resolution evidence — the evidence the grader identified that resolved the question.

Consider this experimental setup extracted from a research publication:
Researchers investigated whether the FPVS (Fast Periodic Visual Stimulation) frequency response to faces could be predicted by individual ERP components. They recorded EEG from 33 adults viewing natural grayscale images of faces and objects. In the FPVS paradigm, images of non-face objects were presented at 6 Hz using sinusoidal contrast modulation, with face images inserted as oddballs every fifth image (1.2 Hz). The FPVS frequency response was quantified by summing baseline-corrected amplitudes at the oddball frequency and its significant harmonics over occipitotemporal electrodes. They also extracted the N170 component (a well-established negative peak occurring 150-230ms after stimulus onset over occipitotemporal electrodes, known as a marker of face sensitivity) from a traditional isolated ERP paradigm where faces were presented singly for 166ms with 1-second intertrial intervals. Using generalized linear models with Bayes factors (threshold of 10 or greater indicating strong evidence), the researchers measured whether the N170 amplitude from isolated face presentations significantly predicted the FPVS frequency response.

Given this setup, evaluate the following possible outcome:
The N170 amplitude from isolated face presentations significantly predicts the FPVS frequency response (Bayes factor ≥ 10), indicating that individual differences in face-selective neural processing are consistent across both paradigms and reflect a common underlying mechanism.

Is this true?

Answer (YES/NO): NO